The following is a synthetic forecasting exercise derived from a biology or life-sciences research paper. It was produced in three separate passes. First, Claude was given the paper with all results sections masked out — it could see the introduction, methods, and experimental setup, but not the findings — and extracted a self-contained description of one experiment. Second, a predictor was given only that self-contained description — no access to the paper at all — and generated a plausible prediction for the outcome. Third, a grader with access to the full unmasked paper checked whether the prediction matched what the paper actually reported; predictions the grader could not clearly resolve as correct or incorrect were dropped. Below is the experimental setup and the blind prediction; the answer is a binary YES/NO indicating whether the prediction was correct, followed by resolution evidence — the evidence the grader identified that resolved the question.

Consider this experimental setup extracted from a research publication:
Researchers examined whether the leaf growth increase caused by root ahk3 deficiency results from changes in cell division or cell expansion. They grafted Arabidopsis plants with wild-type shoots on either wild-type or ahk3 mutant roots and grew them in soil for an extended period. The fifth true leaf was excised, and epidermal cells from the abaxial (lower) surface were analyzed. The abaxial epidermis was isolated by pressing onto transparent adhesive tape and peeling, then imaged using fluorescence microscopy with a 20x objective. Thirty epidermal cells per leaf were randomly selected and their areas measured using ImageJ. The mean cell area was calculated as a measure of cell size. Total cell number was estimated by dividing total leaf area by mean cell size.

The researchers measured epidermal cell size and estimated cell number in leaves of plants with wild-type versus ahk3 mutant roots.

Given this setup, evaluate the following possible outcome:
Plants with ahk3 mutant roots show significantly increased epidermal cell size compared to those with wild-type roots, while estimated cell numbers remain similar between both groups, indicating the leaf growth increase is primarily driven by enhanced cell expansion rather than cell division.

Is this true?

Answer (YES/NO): NO